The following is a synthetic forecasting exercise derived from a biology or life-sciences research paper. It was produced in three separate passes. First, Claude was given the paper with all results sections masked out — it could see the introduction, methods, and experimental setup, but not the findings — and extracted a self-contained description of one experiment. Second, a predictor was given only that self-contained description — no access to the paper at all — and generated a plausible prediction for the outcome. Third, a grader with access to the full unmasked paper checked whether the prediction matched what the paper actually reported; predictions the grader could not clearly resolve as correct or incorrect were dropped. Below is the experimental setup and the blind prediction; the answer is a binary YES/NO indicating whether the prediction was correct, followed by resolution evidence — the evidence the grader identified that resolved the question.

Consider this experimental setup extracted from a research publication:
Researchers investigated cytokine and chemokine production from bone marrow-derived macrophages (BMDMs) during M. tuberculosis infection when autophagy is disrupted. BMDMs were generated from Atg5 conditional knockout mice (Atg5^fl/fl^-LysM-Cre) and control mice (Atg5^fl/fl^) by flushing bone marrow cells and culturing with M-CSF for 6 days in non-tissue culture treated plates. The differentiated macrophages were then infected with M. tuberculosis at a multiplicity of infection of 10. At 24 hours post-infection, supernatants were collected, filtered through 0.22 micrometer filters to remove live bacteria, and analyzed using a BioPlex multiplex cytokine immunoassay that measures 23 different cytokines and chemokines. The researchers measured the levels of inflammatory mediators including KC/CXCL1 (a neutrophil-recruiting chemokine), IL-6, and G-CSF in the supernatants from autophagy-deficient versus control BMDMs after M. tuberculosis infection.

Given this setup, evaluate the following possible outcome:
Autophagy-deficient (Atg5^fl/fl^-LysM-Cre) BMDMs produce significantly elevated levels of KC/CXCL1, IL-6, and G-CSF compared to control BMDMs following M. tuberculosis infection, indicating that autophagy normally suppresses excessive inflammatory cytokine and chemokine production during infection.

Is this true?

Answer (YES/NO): YES